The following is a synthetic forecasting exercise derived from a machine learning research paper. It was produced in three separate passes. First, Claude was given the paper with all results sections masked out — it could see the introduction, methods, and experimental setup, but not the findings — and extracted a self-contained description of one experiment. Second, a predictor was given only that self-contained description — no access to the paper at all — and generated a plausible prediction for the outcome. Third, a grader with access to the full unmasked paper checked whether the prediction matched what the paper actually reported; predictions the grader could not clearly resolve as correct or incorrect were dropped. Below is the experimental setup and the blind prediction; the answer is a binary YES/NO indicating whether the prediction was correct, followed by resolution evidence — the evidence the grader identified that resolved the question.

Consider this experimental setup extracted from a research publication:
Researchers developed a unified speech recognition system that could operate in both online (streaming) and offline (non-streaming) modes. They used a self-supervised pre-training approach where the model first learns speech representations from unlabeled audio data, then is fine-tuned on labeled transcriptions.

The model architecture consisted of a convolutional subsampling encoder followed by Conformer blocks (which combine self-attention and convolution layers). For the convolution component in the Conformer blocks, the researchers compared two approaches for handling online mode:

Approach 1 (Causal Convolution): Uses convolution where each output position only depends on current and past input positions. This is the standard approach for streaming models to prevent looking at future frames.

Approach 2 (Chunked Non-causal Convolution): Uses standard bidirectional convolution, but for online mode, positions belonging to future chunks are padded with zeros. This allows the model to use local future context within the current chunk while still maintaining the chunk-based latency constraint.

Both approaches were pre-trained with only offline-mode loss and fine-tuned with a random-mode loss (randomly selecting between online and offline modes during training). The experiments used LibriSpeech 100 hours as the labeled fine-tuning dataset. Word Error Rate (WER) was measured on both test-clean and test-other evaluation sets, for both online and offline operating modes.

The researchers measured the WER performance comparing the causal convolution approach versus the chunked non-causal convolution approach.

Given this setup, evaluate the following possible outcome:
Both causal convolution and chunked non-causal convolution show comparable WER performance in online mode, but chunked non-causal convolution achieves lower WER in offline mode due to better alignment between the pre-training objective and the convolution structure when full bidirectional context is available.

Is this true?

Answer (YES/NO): NO